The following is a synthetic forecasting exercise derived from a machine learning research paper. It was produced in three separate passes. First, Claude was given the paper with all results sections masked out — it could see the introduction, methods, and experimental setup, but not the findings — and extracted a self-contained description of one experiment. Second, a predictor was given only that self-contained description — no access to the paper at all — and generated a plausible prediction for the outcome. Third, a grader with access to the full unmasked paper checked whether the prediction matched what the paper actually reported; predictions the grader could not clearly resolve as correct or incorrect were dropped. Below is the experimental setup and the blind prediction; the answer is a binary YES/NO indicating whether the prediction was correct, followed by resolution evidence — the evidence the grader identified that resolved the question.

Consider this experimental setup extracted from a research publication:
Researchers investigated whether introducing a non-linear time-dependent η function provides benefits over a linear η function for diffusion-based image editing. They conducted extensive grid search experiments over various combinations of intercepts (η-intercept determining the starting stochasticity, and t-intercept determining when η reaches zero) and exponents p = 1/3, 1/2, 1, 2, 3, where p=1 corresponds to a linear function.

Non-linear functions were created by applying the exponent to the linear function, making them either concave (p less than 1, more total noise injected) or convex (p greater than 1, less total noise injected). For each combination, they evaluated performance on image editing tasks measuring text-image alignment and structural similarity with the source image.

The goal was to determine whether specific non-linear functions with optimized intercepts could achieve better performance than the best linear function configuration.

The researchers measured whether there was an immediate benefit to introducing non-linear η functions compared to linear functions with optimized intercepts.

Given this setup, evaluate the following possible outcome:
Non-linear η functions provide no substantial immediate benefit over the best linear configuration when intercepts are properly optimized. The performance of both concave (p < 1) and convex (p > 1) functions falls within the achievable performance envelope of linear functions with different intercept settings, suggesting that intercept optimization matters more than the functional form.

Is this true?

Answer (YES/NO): YES